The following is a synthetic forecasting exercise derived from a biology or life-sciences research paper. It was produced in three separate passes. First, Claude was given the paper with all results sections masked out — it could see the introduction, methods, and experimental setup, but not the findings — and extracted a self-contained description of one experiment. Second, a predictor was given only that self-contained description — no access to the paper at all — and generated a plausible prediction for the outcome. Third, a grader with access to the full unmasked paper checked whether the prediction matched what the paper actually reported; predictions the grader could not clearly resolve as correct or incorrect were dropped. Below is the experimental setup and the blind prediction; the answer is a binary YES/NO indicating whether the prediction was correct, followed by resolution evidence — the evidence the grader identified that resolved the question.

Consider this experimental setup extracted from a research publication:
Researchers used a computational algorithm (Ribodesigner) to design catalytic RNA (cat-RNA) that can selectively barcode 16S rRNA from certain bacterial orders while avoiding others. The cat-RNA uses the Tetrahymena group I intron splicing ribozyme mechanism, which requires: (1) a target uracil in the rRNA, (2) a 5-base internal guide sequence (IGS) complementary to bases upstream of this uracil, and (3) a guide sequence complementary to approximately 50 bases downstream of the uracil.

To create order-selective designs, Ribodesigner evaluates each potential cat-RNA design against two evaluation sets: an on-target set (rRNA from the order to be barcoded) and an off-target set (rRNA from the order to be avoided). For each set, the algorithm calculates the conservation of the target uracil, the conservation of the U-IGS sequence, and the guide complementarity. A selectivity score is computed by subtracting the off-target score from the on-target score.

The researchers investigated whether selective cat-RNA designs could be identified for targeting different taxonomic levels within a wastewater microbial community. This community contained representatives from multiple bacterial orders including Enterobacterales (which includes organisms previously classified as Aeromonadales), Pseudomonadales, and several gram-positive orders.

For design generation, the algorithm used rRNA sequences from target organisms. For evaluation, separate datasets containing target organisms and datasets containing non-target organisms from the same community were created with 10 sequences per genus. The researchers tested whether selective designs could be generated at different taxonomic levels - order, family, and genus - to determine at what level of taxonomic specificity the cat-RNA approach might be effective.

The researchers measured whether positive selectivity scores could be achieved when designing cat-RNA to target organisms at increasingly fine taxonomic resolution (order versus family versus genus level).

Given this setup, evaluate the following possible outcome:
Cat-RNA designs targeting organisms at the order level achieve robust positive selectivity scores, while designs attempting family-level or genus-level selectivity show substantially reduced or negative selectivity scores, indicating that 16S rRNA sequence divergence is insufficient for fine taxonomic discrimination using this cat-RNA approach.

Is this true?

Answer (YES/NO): NO